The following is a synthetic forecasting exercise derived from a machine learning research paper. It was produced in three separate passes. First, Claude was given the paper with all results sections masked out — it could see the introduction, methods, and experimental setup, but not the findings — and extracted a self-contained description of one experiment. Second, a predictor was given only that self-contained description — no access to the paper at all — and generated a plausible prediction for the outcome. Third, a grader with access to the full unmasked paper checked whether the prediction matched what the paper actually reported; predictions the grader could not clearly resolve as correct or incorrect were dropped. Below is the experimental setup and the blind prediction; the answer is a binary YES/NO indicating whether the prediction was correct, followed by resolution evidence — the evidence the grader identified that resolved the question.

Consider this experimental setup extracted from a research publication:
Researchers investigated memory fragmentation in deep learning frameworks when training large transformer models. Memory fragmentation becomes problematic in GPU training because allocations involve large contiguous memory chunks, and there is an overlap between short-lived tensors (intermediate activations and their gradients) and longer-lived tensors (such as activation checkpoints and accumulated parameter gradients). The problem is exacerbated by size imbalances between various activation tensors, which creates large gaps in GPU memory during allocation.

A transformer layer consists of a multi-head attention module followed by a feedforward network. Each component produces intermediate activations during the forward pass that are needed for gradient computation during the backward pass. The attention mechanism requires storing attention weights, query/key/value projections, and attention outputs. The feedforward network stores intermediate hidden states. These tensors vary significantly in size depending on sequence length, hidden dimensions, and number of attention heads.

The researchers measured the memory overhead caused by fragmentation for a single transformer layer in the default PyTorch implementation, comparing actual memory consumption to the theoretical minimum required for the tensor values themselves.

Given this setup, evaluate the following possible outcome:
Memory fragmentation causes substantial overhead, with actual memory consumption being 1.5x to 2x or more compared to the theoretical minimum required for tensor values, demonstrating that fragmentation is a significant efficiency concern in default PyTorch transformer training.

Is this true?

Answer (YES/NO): NO